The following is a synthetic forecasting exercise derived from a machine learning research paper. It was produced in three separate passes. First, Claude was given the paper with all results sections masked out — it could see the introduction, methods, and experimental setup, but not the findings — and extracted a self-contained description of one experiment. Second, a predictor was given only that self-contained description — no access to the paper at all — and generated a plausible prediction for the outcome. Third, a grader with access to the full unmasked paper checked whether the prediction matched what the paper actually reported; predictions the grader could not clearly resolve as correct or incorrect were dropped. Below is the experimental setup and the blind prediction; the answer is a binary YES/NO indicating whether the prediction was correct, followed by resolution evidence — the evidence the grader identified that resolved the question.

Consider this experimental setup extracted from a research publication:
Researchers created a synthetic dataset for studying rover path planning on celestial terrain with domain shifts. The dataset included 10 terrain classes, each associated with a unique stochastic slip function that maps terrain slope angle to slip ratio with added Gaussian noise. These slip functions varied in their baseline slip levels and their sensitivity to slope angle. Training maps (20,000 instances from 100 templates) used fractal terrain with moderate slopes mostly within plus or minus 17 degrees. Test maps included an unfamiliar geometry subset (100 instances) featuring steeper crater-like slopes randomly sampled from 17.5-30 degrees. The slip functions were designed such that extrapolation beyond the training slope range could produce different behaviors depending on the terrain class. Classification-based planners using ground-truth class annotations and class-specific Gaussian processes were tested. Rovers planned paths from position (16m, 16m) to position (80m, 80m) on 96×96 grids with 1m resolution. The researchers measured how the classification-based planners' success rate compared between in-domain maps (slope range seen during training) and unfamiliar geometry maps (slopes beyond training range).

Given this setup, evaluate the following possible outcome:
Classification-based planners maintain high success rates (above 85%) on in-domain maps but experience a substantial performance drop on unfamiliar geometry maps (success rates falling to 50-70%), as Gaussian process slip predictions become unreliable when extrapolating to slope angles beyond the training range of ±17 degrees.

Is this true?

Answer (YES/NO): NO